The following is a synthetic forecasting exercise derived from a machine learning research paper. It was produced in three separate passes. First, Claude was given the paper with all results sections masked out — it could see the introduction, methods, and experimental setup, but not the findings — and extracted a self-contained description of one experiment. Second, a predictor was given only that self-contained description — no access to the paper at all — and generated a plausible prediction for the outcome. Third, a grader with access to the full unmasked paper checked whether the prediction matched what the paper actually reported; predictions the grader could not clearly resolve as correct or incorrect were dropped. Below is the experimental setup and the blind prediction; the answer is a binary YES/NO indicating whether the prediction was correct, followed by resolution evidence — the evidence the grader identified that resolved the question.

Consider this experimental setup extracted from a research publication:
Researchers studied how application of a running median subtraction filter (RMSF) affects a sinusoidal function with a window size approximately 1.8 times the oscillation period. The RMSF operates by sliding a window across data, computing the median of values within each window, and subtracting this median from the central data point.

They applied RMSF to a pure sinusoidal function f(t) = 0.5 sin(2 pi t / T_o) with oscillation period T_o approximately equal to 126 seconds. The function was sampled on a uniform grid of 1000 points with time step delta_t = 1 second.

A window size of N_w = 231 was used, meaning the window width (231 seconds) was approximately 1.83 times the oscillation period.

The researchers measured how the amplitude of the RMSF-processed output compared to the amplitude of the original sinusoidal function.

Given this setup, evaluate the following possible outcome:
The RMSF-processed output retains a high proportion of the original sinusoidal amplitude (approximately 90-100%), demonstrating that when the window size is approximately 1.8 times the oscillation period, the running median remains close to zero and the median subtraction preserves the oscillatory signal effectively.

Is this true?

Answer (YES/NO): NO